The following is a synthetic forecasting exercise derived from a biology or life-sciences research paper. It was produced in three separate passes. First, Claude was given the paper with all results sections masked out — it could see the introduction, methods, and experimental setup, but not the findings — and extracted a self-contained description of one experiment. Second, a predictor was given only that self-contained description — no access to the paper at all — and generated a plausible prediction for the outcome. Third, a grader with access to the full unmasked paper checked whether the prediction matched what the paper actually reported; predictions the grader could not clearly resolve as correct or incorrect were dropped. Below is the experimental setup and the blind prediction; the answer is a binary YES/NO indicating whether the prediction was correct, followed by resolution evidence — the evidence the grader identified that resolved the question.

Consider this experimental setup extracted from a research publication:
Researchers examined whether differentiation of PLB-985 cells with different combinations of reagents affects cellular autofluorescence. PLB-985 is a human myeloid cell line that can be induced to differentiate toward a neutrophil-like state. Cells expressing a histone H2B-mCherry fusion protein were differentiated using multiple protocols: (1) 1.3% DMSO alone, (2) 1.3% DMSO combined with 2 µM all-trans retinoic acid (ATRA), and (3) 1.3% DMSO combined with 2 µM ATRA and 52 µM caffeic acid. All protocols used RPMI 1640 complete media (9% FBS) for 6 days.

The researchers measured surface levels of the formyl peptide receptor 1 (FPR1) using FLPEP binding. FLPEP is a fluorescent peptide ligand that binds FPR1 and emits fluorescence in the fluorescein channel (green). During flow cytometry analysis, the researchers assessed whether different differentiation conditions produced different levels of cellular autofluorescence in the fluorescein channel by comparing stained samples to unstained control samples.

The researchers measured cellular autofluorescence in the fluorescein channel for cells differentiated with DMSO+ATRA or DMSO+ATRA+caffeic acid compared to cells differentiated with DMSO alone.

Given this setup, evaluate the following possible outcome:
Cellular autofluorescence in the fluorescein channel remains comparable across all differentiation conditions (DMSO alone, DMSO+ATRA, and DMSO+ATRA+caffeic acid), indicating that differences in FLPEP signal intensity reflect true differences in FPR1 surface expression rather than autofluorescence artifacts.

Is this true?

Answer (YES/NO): NO